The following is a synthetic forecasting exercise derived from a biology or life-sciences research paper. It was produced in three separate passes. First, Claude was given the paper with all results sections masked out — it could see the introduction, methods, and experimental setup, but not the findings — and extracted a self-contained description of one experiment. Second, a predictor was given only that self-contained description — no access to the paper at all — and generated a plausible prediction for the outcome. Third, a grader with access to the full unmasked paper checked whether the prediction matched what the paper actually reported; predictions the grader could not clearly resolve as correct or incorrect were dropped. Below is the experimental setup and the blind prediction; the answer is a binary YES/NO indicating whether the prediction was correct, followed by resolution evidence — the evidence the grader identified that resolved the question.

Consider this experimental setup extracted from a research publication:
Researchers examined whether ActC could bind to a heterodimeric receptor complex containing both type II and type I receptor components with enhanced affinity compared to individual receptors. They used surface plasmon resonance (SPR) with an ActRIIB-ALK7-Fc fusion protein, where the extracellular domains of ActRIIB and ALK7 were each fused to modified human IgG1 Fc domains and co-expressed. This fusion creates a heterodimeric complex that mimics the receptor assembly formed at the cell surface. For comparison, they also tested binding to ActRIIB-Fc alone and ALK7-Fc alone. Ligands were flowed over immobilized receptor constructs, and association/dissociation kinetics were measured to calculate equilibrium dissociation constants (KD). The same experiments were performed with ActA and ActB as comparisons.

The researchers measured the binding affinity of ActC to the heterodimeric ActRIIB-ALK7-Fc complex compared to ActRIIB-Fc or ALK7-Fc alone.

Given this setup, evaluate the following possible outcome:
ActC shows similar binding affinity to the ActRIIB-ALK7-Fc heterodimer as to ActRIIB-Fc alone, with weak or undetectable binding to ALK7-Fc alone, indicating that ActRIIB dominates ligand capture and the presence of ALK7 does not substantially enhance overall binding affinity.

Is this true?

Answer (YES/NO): NO